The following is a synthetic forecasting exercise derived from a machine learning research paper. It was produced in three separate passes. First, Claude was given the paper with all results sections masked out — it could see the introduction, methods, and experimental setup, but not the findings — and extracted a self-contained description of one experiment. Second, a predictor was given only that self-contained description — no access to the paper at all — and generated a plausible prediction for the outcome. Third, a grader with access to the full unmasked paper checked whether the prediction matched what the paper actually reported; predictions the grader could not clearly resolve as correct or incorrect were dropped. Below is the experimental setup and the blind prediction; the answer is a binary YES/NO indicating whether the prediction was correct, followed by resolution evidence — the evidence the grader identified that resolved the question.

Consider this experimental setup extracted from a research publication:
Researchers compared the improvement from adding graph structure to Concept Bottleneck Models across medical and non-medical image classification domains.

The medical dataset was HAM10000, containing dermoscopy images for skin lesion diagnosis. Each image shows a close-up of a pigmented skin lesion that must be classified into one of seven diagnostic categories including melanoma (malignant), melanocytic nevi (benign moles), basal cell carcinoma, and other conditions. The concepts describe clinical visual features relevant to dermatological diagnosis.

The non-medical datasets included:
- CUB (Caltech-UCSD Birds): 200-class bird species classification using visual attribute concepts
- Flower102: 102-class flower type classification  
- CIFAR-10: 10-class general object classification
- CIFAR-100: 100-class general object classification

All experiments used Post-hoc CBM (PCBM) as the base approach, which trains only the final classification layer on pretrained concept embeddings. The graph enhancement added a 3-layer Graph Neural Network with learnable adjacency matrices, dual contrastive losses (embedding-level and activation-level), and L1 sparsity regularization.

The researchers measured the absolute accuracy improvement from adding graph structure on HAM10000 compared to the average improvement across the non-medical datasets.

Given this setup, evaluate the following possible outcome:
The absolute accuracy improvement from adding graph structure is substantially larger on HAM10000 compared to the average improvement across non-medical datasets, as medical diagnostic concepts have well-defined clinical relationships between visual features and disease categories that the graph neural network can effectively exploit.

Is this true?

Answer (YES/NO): NO